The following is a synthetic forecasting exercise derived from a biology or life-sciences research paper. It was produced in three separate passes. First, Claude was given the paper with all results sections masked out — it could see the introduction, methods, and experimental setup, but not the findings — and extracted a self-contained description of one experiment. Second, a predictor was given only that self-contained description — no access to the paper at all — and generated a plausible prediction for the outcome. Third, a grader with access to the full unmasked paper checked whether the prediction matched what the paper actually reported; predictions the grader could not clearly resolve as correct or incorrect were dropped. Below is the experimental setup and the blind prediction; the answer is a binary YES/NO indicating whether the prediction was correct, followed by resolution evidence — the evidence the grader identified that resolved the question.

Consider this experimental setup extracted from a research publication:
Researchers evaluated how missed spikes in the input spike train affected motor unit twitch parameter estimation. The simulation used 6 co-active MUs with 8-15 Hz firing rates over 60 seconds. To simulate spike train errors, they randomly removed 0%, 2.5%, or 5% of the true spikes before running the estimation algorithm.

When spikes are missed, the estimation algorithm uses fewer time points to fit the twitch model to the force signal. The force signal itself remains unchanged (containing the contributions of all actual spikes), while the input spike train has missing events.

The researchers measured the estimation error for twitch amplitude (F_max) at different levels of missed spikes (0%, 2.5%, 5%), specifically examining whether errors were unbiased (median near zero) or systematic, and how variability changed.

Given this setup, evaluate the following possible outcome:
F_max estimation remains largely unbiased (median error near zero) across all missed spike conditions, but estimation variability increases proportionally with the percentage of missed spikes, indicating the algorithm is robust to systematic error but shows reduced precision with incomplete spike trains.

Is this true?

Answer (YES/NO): NO